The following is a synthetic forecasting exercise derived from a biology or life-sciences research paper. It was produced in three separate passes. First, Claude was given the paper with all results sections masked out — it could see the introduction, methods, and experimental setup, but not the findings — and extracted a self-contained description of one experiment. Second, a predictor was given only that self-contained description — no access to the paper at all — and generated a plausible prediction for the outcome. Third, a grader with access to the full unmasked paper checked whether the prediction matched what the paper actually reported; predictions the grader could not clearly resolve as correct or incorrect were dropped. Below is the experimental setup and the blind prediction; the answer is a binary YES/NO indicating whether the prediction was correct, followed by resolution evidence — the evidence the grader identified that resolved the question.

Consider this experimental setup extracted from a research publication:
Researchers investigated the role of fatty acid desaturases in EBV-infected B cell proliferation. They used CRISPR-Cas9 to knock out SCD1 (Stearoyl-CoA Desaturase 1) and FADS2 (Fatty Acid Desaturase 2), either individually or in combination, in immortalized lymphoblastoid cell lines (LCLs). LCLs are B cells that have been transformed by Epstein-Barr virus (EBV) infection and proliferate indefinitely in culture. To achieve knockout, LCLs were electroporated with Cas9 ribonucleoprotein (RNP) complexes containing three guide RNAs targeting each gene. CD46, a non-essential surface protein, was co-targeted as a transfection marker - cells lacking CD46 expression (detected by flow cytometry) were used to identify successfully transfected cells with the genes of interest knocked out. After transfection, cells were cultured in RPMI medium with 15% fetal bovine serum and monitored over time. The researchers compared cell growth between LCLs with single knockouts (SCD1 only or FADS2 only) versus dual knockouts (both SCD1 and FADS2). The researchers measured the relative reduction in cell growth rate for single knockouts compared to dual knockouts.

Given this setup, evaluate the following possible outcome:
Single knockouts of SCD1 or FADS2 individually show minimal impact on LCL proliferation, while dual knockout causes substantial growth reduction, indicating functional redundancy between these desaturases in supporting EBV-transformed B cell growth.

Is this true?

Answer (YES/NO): YES